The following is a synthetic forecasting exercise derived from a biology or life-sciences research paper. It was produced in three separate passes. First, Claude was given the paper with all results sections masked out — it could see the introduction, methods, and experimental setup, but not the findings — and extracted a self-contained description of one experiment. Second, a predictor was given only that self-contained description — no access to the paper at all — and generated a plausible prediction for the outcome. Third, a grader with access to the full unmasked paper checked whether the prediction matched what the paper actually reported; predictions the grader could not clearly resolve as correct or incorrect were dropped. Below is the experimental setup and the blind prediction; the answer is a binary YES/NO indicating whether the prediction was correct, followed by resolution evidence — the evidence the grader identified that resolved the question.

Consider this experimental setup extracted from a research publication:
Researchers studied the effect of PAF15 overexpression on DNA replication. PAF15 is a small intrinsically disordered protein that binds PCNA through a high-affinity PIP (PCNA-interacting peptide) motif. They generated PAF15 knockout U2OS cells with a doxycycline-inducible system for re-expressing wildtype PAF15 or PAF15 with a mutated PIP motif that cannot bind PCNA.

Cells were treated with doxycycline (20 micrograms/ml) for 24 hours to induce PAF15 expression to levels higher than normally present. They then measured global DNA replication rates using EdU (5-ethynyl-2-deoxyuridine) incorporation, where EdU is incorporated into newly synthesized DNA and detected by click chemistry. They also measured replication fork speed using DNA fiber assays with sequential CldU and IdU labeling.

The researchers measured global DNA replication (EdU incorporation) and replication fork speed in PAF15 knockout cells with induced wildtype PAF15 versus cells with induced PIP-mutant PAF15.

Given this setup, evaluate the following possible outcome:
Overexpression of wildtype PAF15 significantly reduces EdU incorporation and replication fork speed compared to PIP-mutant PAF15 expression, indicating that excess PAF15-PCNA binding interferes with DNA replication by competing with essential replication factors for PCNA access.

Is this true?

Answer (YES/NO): YES